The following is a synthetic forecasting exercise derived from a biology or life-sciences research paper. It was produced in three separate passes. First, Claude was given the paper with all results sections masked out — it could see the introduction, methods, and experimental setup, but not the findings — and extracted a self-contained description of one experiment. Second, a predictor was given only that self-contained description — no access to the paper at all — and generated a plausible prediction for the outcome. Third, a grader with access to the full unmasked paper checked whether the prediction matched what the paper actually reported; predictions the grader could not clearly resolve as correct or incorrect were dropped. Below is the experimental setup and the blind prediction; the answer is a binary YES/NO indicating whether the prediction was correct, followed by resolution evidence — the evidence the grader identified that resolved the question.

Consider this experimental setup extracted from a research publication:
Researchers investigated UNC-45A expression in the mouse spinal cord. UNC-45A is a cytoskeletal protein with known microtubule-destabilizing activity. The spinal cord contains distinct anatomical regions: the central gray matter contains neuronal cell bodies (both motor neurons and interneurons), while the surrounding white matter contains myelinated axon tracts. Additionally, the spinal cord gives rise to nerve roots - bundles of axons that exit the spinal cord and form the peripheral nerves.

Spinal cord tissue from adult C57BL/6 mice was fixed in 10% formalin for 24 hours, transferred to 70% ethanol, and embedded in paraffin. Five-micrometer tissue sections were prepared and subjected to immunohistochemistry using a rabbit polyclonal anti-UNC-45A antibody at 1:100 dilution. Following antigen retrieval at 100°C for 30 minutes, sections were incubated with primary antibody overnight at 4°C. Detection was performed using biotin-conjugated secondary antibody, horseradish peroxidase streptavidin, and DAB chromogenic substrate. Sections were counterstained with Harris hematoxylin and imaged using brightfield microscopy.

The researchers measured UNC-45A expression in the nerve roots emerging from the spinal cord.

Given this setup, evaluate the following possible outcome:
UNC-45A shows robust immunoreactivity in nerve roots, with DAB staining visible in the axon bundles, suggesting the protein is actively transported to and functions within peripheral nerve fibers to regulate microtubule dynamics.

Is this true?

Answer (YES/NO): YES